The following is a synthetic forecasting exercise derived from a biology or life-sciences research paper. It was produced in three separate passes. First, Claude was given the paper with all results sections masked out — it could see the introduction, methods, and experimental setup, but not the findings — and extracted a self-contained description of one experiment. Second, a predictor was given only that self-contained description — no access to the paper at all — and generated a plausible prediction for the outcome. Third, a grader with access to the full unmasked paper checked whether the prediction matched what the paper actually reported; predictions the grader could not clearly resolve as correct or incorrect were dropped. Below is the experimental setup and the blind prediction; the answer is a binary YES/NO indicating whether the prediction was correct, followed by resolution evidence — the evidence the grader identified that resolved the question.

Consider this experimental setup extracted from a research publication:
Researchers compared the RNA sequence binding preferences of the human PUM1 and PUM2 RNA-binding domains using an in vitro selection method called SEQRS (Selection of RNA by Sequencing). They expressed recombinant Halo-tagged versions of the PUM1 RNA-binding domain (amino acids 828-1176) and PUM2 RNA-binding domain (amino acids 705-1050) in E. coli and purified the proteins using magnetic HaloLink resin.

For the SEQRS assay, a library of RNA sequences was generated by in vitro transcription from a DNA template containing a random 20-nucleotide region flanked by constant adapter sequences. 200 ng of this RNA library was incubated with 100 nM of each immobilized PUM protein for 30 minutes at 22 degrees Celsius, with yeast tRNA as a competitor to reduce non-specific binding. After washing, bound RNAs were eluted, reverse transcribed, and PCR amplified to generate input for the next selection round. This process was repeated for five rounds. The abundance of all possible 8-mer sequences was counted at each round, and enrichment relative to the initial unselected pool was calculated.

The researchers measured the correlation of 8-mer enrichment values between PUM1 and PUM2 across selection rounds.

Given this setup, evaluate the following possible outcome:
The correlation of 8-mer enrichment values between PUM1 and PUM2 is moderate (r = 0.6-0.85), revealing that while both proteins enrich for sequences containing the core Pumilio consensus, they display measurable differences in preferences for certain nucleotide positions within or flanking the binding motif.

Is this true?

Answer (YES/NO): YES